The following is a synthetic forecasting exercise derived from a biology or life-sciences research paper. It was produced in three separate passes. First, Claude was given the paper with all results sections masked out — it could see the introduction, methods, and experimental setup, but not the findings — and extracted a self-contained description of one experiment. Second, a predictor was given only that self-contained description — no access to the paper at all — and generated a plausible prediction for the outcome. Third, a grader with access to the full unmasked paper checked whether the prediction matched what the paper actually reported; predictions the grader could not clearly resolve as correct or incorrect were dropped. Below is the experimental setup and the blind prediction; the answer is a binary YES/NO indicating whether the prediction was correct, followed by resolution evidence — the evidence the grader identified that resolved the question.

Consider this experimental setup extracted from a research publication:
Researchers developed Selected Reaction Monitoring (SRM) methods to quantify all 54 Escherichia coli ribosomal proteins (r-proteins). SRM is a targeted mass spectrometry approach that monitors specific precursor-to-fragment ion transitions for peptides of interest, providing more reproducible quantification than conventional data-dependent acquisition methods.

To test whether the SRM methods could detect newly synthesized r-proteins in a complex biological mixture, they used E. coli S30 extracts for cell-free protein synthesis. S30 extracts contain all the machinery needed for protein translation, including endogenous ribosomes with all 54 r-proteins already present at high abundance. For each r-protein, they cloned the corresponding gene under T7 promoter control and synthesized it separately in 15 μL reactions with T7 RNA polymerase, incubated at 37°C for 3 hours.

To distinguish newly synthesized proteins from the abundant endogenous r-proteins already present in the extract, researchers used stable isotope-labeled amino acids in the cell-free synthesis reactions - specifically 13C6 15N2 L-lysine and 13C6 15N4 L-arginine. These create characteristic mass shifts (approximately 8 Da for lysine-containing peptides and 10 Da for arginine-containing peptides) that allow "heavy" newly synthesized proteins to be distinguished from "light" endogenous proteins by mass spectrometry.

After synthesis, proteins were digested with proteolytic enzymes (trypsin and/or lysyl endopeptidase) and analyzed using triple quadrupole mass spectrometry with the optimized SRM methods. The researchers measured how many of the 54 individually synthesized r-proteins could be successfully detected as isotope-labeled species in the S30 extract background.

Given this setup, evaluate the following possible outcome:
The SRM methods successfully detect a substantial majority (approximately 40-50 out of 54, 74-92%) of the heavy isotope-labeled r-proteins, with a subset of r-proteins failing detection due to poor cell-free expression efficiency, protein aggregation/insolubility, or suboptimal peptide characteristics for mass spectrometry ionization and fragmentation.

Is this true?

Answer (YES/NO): YES